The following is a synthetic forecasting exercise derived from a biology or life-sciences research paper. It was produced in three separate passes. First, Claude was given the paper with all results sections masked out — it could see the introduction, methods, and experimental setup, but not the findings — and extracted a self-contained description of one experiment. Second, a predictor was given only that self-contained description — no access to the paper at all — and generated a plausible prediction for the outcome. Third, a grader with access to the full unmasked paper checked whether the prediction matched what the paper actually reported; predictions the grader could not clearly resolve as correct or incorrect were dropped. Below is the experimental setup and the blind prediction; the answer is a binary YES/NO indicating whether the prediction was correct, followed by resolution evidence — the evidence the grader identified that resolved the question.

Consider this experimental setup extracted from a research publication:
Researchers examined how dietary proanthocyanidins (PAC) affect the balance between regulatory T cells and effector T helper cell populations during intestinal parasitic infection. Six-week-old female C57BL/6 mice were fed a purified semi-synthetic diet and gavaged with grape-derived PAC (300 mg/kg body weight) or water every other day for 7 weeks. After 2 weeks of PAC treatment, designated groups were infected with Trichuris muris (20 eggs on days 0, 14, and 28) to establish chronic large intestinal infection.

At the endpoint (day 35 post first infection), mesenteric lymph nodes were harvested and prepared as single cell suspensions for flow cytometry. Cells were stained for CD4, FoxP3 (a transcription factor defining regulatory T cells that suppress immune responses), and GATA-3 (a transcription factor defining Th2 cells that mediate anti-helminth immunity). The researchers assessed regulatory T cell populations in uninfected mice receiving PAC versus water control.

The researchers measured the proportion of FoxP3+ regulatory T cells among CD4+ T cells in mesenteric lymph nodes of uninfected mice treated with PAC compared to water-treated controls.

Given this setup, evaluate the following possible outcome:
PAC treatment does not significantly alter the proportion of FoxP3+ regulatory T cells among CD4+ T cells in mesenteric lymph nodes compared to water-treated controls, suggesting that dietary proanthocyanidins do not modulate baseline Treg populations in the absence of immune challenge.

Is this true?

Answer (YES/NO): YES